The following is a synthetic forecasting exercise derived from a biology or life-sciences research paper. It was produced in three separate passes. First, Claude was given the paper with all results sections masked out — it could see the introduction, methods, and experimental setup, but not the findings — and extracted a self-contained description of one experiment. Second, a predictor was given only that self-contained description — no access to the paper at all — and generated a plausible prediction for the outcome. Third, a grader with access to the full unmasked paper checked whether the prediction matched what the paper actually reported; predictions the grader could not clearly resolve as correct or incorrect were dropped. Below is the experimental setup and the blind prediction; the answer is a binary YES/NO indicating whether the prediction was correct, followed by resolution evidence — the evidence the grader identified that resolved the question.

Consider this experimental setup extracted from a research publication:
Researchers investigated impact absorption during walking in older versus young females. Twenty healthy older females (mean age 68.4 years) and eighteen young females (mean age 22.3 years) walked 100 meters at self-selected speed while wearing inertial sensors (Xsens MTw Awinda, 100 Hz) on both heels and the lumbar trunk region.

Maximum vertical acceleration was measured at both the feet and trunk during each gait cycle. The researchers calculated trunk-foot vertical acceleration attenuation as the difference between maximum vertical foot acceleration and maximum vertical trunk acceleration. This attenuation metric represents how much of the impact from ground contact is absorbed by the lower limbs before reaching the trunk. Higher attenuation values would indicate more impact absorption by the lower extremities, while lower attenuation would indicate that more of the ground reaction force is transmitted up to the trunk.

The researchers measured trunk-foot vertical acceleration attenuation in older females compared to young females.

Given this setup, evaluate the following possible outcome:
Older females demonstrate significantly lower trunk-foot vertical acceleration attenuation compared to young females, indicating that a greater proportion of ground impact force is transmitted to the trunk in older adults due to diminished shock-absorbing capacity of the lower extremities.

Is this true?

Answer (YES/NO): YES